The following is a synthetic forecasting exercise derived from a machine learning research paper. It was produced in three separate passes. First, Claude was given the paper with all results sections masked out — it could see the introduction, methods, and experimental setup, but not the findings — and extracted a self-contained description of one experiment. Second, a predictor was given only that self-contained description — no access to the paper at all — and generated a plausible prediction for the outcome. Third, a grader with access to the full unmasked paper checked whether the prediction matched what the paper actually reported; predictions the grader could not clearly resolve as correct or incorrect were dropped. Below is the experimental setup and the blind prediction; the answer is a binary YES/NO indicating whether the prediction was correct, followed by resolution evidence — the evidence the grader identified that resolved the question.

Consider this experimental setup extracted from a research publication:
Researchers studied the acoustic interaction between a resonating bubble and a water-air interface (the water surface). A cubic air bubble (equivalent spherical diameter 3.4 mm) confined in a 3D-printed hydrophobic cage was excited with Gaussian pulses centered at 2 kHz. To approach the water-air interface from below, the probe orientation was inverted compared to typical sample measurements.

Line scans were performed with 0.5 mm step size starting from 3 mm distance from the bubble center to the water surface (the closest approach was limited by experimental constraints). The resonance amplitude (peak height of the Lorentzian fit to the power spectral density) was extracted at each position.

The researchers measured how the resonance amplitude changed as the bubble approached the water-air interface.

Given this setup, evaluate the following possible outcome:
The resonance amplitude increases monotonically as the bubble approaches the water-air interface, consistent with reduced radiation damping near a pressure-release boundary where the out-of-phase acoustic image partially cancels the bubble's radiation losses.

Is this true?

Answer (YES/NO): NO